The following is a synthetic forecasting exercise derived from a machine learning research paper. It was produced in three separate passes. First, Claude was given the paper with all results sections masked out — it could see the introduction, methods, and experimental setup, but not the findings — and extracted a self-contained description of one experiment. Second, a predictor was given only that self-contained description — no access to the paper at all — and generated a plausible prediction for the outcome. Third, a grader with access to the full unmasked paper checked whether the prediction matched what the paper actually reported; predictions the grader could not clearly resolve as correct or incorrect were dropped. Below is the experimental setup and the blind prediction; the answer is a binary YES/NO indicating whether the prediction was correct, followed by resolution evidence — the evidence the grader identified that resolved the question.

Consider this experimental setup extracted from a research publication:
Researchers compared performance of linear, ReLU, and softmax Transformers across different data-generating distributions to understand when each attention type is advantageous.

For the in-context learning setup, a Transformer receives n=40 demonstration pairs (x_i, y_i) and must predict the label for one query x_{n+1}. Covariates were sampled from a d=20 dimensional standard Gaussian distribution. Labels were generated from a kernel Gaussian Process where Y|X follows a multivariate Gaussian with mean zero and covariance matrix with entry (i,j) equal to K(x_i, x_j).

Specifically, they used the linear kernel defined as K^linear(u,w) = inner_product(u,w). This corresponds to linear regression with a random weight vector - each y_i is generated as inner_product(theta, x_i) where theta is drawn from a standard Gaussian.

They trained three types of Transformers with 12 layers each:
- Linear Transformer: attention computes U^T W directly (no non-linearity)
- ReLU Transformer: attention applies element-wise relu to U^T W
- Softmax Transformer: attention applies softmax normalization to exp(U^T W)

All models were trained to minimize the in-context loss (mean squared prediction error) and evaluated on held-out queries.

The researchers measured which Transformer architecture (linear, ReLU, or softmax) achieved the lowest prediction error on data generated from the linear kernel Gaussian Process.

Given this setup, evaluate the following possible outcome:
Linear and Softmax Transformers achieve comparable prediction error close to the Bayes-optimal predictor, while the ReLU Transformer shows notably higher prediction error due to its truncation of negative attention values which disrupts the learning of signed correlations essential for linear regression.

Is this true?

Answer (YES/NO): NO